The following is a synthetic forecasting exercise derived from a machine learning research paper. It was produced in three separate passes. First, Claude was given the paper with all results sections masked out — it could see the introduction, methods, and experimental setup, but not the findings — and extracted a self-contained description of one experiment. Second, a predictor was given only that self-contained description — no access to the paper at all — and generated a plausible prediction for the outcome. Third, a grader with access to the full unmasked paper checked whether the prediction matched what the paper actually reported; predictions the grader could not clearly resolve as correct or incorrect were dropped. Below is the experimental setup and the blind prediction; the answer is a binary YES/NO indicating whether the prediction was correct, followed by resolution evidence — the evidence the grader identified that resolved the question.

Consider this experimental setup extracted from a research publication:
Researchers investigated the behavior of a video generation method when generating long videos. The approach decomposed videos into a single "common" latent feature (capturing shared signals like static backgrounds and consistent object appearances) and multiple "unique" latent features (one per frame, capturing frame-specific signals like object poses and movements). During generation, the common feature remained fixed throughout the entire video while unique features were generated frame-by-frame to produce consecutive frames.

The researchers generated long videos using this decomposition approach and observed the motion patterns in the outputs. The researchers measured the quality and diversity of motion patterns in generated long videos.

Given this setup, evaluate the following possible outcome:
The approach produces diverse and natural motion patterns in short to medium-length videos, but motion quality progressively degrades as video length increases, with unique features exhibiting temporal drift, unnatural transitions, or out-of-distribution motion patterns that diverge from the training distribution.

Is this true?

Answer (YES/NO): NO